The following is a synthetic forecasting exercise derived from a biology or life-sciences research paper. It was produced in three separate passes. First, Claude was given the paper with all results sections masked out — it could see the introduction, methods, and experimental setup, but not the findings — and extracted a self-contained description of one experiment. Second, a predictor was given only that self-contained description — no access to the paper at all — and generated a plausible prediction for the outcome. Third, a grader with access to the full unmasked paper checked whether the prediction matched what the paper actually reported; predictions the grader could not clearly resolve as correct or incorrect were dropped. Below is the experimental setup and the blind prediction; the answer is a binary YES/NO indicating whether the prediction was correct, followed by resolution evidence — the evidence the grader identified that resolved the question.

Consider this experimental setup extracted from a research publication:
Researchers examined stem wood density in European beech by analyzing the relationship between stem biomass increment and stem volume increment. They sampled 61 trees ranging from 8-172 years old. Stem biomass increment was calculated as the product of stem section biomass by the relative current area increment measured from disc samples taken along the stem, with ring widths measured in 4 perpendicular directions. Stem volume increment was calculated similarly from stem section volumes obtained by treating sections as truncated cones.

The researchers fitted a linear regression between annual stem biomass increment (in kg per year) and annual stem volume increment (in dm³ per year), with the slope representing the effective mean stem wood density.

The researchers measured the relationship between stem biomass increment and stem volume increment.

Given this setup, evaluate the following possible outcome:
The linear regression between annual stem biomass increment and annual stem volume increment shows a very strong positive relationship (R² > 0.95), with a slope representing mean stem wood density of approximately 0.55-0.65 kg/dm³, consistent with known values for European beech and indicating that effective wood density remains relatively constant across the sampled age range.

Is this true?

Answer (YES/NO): YES